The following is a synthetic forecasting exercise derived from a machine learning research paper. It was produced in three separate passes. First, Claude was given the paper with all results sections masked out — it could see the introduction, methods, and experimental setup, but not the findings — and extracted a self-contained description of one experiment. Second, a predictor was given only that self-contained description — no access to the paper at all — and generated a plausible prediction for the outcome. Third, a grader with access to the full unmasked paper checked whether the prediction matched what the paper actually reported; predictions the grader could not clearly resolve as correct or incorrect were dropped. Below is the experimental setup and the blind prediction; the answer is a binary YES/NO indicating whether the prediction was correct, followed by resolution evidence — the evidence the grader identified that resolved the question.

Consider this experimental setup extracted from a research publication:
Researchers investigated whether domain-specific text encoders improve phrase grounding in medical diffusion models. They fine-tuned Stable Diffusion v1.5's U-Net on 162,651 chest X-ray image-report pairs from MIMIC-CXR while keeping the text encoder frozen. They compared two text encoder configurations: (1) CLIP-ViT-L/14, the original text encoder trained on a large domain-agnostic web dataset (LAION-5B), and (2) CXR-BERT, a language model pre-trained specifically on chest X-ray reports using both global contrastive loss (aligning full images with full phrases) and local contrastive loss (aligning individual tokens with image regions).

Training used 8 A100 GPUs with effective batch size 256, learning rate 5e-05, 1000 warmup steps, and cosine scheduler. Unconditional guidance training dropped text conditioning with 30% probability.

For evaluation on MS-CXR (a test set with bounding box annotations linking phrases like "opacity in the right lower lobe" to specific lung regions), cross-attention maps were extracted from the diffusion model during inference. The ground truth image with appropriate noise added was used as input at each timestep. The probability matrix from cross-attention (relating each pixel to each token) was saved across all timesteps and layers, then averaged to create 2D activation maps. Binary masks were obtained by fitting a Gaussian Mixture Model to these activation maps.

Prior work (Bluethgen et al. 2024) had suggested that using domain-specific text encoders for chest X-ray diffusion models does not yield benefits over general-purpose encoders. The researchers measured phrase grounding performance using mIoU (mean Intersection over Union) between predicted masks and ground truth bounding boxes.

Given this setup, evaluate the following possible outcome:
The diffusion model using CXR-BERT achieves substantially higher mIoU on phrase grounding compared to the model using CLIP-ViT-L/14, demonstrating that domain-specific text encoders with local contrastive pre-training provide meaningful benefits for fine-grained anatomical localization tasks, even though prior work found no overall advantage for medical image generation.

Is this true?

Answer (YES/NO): YES